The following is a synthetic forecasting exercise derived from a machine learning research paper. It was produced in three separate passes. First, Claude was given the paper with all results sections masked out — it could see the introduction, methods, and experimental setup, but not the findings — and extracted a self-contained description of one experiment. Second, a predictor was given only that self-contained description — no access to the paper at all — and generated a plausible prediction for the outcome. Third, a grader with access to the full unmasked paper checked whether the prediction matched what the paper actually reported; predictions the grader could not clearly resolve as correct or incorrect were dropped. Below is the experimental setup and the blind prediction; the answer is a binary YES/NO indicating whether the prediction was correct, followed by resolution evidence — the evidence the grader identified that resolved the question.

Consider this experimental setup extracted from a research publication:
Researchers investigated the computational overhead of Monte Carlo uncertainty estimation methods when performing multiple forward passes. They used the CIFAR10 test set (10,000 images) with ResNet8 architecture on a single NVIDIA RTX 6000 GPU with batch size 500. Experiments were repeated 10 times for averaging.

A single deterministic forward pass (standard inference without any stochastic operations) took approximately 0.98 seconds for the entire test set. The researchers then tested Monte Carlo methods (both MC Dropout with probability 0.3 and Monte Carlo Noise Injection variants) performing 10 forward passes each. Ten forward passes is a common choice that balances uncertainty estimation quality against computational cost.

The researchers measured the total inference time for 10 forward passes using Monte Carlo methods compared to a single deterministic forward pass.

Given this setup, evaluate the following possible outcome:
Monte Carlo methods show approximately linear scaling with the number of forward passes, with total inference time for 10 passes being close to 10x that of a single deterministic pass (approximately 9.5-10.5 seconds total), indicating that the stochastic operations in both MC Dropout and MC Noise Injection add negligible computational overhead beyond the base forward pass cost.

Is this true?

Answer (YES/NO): NO